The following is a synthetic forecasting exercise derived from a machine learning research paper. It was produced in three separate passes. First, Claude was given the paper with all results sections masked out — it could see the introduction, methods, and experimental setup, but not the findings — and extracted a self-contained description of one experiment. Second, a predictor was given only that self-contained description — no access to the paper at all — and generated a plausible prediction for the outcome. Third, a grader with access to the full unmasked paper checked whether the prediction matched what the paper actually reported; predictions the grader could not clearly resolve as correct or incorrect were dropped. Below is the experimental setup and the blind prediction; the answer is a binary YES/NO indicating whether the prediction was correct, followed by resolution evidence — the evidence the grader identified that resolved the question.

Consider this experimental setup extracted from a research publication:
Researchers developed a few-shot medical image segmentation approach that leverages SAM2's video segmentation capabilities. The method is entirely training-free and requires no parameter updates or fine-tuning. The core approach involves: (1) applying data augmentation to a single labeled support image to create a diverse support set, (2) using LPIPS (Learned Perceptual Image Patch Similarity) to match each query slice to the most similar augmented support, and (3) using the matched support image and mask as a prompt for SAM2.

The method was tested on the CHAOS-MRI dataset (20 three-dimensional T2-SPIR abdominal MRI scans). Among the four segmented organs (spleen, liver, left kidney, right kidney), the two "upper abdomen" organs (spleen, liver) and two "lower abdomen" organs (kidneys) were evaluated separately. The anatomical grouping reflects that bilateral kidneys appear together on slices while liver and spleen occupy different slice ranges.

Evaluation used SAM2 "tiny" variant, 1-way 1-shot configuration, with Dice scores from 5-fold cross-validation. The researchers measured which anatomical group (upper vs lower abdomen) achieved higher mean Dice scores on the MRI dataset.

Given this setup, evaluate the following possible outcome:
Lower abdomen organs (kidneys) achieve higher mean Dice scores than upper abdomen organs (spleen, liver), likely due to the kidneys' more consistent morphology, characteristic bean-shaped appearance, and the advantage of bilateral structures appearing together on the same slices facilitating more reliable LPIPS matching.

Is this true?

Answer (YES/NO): YES